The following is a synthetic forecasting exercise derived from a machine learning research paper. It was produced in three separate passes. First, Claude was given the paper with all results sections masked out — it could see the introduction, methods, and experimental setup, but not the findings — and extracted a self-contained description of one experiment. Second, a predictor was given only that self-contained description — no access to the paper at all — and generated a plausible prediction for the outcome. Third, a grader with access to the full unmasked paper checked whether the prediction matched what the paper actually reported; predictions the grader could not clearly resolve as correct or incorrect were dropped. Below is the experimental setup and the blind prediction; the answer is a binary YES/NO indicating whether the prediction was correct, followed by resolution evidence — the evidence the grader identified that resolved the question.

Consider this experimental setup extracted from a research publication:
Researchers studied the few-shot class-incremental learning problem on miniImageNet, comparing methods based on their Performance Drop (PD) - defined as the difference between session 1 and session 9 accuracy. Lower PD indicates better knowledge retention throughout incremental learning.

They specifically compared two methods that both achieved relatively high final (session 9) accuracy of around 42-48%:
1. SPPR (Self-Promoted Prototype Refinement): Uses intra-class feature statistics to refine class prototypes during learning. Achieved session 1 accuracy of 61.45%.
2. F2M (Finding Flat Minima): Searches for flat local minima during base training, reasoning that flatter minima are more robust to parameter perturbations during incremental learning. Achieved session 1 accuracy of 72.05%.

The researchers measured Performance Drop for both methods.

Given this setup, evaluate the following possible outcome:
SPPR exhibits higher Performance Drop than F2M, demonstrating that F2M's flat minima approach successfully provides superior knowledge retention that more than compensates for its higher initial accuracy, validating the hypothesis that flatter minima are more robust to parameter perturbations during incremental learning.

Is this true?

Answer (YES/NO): NO